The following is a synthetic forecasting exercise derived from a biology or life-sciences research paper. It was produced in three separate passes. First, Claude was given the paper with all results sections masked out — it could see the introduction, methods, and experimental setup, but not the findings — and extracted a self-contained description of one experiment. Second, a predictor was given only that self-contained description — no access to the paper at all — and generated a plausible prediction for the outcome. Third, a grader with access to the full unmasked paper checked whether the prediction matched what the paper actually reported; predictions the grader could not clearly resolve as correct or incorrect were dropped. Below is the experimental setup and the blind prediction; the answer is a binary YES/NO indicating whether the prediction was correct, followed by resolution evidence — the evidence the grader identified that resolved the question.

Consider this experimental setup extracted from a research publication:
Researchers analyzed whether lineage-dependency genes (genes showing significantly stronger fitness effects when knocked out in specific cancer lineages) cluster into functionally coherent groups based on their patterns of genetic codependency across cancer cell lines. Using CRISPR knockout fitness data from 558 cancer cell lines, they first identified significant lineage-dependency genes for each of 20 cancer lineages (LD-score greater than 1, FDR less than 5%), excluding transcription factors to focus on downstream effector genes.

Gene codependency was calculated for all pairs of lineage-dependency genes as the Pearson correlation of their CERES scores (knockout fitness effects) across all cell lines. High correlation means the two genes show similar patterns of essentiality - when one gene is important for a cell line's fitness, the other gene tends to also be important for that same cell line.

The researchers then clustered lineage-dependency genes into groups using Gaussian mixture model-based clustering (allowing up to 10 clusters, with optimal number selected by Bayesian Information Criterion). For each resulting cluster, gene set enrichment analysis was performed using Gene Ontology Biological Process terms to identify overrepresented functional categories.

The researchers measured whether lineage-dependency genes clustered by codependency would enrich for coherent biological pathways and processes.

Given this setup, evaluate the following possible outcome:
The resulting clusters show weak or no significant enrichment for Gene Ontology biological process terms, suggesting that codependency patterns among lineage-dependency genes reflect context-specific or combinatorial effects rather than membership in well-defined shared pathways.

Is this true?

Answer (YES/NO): NO